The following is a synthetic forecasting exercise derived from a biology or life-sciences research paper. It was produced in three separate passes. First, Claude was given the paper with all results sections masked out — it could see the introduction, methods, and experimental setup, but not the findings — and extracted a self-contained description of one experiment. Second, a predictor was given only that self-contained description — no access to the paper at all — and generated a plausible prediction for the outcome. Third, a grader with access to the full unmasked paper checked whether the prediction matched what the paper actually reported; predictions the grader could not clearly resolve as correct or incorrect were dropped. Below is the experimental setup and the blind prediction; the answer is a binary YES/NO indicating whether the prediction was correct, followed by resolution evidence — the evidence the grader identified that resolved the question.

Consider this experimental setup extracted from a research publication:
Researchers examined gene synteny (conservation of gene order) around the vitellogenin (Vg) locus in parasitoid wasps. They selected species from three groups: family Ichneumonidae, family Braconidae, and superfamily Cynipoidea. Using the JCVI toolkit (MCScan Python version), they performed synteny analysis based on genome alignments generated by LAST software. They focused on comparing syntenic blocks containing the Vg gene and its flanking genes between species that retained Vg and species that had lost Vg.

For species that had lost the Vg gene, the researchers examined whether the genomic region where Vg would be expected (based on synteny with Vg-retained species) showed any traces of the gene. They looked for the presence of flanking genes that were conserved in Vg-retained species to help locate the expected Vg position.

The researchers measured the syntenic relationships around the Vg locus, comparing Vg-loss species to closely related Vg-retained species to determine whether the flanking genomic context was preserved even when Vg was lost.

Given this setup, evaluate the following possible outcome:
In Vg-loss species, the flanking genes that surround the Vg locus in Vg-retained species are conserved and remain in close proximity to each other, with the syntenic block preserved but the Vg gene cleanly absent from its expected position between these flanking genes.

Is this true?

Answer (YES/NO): NO